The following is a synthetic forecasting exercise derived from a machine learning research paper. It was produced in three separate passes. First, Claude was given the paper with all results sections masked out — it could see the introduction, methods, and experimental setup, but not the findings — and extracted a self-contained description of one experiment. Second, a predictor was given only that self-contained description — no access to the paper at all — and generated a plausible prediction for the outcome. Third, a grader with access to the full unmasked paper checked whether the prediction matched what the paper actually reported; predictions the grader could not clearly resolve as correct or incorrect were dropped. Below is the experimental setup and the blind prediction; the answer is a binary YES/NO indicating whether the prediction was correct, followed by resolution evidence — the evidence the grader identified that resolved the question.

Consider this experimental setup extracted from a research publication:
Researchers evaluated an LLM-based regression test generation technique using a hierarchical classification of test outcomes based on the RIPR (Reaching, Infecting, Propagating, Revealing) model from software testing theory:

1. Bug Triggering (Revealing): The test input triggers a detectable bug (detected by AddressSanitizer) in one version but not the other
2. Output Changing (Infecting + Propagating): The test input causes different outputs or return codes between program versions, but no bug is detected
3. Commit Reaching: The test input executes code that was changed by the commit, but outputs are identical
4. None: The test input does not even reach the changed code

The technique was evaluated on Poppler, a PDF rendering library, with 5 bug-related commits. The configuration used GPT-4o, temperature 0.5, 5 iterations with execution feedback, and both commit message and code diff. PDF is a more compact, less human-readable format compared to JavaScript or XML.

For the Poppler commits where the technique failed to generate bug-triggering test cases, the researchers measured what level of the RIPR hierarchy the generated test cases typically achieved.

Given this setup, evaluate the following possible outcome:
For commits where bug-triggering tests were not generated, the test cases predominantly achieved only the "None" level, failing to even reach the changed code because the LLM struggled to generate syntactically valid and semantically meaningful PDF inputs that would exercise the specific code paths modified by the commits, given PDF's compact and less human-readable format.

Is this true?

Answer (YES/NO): NO